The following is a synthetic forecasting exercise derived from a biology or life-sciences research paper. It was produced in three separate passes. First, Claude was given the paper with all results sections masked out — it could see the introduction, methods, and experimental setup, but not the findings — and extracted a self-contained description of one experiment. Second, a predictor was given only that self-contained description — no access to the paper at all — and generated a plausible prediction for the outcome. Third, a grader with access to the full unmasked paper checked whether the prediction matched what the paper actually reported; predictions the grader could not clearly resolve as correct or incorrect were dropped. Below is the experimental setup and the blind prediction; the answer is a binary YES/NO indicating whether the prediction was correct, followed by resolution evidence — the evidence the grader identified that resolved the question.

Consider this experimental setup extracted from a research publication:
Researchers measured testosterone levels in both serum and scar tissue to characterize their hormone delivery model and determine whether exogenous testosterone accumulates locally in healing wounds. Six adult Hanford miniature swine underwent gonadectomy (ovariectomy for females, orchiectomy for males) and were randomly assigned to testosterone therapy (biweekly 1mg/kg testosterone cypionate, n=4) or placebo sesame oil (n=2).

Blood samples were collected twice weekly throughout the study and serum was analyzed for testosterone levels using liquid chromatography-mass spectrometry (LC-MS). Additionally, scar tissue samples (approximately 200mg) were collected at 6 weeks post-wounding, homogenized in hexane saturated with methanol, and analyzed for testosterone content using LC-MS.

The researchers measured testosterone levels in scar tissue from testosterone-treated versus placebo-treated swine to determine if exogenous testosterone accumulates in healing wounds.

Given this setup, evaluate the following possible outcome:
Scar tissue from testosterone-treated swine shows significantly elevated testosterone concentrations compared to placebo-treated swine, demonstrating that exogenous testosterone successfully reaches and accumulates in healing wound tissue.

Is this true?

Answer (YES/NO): YES